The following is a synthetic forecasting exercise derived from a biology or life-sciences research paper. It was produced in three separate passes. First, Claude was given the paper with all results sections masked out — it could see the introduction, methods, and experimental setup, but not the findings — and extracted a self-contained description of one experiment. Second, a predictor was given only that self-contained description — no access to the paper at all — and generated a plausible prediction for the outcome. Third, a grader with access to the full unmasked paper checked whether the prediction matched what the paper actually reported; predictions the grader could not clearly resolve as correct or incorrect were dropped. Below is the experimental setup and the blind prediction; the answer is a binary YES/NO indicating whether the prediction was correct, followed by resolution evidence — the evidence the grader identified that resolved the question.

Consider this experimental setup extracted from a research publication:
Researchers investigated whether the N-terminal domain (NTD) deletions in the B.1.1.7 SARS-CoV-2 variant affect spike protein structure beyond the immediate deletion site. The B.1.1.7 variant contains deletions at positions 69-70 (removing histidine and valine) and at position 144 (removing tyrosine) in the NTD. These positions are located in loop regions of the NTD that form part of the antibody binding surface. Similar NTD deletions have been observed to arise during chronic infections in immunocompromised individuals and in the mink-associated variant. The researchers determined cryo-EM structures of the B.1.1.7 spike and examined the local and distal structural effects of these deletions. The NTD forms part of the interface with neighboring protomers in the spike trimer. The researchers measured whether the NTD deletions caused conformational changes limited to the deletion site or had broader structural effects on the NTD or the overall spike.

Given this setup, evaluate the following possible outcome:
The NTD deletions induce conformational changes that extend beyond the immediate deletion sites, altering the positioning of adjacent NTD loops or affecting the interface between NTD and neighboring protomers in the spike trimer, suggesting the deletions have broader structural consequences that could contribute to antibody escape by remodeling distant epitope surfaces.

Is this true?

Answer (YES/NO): YES